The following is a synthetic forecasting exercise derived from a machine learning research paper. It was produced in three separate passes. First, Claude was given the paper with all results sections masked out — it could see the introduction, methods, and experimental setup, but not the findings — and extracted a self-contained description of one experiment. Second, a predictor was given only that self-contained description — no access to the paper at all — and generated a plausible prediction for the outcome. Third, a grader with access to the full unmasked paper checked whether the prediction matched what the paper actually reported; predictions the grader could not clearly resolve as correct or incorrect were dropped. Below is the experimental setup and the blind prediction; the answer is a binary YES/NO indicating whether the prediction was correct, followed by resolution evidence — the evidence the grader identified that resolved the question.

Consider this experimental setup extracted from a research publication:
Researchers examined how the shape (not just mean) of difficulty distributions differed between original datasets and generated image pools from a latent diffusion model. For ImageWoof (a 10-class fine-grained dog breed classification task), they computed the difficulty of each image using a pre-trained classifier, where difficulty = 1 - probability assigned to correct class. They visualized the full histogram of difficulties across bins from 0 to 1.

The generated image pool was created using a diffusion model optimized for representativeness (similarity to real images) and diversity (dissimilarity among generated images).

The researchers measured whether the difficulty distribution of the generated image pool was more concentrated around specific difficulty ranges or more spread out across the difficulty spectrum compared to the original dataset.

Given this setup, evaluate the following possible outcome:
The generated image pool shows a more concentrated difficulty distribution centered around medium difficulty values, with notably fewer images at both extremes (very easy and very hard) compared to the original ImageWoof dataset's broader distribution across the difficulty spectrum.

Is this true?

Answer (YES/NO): NO